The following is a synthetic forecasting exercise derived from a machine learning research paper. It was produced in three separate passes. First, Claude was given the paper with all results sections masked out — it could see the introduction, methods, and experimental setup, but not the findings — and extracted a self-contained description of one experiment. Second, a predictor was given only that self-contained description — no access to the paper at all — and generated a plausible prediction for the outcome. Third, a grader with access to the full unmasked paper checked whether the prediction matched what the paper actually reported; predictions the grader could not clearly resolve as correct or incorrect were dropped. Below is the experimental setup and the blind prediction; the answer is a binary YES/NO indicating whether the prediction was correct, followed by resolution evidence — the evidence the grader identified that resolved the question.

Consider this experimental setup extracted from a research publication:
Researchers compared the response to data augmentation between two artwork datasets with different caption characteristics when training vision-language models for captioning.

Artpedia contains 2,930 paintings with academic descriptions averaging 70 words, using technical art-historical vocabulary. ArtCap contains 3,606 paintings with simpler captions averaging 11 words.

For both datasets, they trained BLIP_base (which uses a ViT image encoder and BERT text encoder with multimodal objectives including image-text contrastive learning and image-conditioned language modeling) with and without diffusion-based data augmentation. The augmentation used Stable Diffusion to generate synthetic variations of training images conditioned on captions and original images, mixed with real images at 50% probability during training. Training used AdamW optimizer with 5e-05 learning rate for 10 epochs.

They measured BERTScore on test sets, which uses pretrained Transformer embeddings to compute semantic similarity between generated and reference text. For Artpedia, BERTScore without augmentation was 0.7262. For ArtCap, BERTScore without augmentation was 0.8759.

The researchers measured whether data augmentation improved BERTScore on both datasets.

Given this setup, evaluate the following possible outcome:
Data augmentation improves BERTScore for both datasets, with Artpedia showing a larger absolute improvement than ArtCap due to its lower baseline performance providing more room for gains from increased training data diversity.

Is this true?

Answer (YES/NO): NO